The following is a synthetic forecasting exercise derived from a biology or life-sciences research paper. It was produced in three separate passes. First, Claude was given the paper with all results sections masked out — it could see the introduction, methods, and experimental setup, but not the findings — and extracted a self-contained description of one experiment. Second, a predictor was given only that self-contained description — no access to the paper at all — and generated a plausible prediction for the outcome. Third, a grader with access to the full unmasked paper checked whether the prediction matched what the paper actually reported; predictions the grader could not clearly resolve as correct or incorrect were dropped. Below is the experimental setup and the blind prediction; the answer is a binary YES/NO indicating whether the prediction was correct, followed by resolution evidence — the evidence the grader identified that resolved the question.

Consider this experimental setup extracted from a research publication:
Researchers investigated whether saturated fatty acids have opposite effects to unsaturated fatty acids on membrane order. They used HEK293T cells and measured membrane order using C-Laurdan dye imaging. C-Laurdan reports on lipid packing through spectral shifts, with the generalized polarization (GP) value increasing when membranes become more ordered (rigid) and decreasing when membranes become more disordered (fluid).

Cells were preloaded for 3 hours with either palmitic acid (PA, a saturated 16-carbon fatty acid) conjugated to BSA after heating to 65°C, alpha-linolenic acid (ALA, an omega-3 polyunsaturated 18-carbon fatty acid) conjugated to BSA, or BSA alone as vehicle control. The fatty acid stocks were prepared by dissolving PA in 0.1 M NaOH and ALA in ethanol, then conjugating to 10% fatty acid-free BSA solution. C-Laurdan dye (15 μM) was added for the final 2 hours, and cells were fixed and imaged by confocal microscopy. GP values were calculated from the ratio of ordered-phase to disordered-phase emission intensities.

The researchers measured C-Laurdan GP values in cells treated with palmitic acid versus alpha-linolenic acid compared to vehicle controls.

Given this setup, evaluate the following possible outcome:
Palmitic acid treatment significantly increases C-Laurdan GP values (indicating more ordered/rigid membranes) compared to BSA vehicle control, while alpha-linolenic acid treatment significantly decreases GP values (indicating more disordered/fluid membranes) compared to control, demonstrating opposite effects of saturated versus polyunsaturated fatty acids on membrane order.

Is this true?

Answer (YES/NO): YES